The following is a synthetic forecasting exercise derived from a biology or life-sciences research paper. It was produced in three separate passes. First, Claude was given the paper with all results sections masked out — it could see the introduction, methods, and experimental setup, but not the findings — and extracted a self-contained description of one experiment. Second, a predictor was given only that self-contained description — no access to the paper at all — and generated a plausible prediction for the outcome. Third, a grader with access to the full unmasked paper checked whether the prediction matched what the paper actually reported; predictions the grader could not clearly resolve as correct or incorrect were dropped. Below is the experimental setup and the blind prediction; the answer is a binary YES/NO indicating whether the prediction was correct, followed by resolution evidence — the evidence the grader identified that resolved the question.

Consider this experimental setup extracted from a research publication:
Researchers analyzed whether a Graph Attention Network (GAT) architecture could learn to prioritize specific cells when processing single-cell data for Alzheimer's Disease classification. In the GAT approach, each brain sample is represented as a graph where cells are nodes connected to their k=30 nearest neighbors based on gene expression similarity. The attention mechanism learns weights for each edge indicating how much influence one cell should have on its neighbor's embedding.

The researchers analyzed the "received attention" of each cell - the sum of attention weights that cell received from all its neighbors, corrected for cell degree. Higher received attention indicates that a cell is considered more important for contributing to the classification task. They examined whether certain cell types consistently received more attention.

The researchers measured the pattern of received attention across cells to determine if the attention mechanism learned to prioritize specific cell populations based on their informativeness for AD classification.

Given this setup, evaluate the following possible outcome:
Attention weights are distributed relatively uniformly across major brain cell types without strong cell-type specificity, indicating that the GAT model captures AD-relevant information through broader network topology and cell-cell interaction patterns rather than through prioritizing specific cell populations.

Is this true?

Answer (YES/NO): NO